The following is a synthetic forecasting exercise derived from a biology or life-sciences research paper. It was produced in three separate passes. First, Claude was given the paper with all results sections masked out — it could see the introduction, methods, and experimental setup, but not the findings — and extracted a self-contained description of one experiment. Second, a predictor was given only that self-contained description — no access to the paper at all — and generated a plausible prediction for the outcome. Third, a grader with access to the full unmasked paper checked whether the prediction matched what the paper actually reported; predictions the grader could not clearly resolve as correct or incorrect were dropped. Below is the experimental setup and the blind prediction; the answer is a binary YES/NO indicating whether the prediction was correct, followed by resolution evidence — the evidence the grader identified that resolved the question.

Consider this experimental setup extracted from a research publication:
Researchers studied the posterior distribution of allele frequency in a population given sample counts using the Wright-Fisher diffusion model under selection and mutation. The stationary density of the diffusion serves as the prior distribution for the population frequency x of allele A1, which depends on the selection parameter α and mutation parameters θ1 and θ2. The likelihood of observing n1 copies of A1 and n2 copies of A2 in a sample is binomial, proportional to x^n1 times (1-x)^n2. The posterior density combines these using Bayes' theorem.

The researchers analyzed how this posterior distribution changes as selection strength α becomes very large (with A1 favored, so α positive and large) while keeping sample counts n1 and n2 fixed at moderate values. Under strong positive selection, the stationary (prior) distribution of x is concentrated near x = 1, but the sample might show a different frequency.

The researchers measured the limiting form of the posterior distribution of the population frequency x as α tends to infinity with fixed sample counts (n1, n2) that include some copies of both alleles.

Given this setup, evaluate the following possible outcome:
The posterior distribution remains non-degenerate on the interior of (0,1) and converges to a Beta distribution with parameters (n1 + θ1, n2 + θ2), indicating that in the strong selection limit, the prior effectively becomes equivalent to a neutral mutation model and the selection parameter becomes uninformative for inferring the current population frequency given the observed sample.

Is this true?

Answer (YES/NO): NO